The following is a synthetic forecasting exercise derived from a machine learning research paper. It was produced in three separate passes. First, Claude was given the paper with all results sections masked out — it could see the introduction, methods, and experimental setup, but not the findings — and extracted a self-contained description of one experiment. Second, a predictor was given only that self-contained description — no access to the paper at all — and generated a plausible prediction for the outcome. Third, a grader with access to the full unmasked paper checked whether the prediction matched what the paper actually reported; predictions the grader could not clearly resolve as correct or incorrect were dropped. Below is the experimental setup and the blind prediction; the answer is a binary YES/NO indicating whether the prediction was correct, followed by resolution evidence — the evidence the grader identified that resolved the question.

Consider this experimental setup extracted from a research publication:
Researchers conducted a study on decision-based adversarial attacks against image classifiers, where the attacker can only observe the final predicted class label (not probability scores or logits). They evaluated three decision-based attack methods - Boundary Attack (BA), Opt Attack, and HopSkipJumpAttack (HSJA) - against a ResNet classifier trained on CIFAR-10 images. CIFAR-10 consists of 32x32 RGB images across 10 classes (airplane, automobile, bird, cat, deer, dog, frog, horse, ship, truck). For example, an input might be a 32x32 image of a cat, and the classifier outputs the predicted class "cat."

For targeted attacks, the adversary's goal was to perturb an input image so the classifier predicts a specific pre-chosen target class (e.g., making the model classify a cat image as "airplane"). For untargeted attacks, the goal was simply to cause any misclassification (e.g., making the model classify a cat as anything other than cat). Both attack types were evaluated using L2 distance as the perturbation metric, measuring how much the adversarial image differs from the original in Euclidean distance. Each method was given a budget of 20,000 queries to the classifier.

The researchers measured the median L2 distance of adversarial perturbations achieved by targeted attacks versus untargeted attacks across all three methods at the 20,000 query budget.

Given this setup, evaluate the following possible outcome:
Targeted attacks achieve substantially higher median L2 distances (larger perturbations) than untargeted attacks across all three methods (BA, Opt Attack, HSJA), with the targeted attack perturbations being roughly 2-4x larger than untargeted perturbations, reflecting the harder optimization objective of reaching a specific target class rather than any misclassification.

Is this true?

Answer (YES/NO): NO